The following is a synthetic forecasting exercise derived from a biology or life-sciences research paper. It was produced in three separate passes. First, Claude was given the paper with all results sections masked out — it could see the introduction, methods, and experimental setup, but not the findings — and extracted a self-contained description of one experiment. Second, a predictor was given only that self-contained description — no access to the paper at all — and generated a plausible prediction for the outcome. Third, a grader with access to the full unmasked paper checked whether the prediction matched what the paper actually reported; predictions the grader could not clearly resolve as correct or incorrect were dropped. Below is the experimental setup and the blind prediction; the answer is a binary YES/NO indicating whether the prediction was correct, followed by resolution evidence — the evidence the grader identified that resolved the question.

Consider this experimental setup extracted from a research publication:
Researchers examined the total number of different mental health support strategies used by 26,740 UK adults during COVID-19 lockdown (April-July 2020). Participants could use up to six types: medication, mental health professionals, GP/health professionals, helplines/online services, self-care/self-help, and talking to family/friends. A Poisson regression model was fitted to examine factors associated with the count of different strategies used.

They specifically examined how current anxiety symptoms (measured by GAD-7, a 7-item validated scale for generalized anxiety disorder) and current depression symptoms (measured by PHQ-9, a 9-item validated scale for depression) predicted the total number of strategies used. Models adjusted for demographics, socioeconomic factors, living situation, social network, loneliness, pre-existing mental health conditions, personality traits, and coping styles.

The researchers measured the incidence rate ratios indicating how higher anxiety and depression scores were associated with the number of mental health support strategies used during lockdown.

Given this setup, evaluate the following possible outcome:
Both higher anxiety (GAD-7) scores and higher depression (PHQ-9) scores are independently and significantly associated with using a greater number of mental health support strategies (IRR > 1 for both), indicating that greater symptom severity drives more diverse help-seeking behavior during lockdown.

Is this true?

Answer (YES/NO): NO